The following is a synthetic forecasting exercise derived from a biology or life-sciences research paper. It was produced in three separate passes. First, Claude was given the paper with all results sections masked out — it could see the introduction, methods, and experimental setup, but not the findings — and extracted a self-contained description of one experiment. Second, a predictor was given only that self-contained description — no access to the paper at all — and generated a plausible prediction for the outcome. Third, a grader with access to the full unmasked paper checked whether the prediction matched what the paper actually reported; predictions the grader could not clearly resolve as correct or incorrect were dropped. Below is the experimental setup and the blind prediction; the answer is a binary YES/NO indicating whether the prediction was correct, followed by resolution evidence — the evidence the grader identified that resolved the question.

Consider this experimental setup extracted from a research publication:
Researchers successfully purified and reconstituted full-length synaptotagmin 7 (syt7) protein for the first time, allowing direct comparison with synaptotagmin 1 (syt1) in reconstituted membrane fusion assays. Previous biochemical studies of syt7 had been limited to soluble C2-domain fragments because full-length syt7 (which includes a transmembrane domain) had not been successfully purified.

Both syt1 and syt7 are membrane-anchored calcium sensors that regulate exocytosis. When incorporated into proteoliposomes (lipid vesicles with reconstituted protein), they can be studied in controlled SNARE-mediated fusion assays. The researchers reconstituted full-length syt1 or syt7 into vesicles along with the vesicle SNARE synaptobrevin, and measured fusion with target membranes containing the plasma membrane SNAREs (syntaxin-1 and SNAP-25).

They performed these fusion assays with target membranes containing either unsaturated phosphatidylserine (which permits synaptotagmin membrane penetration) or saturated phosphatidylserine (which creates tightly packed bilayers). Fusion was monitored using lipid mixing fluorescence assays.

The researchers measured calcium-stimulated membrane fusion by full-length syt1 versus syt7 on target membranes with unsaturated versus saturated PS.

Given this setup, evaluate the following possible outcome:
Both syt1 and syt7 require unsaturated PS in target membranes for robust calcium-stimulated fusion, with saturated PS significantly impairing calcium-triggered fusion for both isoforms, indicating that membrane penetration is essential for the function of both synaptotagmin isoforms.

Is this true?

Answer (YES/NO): NO